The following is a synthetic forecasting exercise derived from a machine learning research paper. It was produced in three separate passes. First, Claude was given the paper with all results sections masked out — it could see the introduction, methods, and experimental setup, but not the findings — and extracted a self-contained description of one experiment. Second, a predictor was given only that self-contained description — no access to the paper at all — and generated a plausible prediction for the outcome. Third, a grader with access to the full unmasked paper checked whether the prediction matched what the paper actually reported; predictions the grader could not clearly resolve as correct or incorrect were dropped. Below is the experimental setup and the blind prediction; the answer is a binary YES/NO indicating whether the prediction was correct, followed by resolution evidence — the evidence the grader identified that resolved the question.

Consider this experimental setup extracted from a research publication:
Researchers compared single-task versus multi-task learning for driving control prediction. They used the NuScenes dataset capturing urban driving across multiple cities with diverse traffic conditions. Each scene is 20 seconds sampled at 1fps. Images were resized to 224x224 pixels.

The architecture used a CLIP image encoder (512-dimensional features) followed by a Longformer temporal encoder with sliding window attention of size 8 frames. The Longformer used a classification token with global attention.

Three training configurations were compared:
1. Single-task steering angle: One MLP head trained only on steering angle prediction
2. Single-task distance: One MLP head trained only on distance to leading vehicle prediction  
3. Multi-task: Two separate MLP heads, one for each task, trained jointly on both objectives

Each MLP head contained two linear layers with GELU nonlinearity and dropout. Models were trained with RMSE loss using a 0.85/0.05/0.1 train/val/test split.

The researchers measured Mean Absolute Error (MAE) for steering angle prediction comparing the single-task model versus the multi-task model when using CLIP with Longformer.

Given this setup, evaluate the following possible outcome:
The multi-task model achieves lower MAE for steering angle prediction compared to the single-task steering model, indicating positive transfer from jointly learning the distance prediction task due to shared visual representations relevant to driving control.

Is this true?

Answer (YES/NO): NO